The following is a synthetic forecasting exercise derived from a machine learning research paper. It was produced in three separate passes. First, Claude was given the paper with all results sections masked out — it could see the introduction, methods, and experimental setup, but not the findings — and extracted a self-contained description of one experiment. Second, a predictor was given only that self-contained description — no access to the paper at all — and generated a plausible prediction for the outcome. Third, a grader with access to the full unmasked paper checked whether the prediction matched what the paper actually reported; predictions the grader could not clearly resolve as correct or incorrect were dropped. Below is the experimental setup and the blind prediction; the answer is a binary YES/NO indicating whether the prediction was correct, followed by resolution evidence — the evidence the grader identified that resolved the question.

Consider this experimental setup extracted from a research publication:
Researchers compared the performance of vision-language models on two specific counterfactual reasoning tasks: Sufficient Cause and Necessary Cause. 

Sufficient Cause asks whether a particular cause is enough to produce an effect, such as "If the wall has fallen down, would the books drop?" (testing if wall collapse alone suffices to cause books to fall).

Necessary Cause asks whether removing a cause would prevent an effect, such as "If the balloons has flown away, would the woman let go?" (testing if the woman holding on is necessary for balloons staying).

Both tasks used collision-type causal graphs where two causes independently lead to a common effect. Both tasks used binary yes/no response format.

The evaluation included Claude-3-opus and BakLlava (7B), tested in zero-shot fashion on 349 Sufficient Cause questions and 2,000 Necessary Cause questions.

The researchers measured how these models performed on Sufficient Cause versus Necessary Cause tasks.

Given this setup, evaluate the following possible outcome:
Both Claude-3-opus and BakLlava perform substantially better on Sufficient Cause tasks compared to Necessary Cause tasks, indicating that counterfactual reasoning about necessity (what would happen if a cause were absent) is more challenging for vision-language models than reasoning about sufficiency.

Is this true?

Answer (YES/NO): NO